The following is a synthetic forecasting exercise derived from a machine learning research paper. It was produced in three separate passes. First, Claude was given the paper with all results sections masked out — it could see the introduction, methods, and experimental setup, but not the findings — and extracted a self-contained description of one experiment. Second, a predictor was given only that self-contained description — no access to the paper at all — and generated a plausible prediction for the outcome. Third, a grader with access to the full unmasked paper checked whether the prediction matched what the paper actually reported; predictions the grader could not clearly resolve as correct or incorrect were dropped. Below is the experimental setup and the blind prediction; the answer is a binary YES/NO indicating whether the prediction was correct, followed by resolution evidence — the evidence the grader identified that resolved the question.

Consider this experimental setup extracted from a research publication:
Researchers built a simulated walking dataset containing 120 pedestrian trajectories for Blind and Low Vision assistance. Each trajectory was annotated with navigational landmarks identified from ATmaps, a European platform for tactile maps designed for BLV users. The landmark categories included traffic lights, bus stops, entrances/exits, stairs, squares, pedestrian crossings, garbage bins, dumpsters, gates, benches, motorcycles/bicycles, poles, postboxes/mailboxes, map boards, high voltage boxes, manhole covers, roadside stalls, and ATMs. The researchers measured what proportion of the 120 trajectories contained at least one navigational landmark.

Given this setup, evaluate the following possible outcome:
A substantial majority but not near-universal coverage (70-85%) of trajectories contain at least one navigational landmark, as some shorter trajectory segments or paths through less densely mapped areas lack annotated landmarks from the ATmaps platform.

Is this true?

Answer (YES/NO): NO